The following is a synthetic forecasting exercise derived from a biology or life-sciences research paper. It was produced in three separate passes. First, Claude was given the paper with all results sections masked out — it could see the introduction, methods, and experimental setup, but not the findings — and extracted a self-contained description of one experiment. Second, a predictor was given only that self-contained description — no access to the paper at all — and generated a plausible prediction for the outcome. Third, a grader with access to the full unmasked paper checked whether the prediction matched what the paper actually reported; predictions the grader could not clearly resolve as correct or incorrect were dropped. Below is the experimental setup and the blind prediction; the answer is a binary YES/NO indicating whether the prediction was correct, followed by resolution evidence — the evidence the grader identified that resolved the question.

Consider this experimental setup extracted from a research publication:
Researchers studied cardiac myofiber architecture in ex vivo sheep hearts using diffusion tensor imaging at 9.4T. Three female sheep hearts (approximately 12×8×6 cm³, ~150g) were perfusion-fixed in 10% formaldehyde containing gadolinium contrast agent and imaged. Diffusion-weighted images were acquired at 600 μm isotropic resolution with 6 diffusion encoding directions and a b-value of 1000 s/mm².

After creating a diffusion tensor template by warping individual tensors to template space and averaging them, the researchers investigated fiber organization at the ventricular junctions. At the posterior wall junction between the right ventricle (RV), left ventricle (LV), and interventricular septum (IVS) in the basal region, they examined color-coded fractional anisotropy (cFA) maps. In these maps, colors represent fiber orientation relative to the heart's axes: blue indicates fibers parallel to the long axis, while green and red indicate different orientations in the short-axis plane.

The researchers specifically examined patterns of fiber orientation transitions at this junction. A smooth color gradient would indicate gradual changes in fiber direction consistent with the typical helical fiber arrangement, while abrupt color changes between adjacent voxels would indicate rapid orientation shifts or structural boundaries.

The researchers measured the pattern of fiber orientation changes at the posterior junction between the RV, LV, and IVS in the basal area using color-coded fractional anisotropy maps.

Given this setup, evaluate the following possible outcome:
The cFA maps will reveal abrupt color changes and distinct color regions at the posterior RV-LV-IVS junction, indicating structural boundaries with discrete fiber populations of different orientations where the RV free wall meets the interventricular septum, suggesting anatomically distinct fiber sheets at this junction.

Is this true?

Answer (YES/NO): YES